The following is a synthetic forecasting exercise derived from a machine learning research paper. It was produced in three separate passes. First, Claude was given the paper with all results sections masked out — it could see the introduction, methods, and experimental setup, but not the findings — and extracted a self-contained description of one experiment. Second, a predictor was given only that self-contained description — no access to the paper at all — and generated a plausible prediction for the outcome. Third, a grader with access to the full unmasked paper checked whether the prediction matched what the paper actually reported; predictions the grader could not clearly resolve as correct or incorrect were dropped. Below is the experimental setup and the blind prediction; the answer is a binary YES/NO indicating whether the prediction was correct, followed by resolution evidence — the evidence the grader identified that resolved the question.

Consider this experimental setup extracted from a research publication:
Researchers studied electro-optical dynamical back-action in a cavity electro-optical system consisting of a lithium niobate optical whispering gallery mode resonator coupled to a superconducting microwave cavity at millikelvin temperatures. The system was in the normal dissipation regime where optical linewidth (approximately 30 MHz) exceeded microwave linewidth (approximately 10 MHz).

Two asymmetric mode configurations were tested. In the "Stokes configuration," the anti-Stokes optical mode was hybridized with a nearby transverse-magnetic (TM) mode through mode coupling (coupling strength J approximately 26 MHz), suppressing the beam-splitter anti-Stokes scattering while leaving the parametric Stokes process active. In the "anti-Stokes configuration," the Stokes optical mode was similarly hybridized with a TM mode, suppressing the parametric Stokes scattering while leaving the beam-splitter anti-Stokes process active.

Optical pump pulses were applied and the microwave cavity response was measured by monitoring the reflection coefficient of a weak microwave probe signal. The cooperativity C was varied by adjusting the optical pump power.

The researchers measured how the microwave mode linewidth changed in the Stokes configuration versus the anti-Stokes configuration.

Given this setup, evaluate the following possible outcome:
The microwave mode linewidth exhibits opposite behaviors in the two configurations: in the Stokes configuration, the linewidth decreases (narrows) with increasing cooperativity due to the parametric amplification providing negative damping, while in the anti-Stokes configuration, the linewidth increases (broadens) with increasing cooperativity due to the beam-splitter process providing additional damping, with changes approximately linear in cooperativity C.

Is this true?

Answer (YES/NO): YES